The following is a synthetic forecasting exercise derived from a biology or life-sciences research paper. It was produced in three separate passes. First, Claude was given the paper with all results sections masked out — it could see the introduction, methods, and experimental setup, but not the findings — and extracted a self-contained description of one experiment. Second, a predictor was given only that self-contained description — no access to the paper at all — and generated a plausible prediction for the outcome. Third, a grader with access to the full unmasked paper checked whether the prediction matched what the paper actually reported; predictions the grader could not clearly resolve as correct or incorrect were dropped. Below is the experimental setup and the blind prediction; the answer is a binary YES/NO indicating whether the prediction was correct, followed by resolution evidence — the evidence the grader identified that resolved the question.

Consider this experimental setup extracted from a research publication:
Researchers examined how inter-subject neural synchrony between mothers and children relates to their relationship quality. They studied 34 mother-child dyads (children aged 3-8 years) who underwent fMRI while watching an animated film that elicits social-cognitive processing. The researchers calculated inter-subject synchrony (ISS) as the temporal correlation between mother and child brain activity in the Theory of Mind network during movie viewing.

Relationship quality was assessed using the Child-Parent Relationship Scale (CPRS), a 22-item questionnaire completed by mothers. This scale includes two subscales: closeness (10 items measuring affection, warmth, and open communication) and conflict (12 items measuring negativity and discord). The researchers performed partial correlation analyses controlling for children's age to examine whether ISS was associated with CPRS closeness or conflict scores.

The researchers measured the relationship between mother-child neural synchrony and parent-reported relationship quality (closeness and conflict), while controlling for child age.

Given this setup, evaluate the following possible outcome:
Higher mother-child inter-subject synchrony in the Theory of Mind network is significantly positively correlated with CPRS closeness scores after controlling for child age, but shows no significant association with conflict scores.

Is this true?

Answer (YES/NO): NO